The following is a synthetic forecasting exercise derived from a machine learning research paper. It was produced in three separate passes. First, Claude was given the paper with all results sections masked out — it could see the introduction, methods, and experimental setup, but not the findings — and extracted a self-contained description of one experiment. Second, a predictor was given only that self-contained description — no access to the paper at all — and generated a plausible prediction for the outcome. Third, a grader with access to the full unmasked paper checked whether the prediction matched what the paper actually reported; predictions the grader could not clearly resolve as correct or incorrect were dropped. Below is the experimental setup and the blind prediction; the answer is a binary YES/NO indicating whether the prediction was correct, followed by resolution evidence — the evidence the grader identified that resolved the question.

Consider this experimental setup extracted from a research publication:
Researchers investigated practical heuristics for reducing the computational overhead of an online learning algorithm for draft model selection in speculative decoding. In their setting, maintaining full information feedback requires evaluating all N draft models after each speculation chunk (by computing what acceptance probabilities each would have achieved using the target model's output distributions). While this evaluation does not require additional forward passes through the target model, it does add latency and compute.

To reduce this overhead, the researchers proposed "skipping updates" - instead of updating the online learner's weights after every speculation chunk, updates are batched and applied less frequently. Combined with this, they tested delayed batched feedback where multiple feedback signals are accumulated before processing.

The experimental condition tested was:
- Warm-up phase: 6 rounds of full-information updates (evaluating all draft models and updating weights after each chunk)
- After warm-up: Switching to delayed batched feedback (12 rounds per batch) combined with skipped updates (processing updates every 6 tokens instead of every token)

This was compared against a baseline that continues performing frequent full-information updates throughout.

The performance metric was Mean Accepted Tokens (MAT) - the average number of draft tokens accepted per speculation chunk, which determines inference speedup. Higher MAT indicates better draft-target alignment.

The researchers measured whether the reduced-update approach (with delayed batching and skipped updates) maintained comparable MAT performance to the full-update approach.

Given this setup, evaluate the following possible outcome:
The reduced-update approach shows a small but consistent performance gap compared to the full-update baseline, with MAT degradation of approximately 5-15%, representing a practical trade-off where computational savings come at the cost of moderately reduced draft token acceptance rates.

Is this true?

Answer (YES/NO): NO